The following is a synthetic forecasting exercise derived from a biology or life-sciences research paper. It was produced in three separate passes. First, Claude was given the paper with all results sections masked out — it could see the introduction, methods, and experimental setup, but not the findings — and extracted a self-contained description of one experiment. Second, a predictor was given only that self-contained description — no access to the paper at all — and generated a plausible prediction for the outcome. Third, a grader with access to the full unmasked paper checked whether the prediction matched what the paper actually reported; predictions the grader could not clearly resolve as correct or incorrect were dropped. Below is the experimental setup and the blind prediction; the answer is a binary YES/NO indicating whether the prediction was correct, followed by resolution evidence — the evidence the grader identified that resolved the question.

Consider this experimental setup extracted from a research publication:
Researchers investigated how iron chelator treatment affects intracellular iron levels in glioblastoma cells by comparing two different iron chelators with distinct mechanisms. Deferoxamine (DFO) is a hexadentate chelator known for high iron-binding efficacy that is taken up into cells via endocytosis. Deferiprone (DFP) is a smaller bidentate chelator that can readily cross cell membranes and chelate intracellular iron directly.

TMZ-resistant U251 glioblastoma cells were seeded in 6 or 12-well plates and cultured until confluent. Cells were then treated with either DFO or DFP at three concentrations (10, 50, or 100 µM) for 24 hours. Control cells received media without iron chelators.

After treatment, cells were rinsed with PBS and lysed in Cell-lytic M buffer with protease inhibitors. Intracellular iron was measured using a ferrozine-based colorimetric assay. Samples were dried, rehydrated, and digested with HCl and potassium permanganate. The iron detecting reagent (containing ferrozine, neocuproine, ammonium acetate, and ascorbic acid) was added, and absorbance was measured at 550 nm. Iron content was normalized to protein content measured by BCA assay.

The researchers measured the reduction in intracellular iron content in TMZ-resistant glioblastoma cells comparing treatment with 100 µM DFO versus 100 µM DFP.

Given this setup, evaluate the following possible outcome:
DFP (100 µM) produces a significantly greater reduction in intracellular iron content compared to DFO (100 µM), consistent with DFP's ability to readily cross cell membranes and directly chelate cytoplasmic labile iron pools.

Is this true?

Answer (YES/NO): YES